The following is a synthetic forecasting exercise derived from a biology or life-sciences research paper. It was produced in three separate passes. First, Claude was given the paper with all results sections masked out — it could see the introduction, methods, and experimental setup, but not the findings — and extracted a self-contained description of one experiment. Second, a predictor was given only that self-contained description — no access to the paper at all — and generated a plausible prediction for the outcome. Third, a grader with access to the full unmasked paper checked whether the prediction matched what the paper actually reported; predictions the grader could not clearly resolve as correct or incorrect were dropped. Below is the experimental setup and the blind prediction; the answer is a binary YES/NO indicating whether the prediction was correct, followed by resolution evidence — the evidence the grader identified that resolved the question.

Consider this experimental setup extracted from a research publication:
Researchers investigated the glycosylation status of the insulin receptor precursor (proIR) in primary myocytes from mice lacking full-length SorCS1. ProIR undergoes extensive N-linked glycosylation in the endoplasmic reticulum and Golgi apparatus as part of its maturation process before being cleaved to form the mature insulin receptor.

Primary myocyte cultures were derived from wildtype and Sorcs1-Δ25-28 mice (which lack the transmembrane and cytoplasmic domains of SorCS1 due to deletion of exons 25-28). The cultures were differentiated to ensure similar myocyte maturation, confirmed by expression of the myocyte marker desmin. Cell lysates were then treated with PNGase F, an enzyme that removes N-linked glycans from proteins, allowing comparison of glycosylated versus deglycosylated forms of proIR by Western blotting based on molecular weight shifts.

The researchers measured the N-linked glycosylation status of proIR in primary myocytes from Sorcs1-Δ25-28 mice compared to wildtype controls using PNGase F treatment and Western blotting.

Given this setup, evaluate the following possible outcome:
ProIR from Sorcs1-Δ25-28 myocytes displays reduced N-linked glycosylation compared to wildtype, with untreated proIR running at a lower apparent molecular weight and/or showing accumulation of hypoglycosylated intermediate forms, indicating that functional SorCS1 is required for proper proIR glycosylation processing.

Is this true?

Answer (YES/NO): YES